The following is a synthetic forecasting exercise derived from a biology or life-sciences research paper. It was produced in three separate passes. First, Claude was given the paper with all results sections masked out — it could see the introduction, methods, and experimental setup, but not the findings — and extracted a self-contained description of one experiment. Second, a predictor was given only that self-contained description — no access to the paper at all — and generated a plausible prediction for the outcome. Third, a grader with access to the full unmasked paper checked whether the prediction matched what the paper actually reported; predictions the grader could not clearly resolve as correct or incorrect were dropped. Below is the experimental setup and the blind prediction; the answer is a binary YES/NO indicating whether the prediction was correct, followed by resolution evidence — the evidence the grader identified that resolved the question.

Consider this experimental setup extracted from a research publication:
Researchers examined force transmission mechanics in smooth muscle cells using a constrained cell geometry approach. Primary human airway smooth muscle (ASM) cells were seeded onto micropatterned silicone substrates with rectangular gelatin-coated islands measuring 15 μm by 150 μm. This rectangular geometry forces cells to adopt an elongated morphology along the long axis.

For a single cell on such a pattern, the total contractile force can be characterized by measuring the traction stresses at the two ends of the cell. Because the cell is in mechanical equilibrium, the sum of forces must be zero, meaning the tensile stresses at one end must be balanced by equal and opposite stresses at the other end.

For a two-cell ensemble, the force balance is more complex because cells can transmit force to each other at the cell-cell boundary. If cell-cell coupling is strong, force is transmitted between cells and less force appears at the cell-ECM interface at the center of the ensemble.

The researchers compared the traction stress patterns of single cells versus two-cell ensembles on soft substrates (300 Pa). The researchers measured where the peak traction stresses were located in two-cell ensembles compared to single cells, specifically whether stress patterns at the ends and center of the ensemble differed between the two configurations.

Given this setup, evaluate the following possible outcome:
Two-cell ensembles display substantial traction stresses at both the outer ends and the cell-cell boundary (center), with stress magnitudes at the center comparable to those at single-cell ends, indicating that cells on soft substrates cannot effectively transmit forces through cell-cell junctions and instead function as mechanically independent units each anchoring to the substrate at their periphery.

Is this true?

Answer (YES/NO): NO